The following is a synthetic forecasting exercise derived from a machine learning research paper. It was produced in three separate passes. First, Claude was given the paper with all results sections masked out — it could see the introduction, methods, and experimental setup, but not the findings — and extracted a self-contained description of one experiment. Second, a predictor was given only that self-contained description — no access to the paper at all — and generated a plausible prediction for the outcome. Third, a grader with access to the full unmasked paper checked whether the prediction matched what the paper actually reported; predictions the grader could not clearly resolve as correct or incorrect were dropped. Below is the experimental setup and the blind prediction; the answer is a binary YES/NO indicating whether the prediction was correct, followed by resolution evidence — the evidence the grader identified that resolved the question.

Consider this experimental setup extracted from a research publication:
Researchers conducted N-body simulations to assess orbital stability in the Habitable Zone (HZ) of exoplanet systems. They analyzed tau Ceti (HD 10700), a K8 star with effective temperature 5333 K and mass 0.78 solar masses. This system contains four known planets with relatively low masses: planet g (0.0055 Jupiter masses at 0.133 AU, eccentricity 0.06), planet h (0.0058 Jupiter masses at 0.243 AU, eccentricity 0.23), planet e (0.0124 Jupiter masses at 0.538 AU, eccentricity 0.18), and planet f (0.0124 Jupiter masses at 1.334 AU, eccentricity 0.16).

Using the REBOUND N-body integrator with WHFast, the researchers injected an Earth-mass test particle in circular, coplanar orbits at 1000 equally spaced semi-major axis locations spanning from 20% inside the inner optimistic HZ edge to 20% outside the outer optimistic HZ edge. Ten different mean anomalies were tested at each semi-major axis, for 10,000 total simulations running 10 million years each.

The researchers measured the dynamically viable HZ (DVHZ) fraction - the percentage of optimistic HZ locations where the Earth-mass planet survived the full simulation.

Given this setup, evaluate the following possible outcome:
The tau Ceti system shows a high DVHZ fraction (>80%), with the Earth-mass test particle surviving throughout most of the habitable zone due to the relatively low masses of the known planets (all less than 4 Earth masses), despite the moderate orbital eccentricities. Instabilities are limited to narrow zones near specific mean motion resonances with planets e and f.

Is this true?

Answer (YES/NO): NO